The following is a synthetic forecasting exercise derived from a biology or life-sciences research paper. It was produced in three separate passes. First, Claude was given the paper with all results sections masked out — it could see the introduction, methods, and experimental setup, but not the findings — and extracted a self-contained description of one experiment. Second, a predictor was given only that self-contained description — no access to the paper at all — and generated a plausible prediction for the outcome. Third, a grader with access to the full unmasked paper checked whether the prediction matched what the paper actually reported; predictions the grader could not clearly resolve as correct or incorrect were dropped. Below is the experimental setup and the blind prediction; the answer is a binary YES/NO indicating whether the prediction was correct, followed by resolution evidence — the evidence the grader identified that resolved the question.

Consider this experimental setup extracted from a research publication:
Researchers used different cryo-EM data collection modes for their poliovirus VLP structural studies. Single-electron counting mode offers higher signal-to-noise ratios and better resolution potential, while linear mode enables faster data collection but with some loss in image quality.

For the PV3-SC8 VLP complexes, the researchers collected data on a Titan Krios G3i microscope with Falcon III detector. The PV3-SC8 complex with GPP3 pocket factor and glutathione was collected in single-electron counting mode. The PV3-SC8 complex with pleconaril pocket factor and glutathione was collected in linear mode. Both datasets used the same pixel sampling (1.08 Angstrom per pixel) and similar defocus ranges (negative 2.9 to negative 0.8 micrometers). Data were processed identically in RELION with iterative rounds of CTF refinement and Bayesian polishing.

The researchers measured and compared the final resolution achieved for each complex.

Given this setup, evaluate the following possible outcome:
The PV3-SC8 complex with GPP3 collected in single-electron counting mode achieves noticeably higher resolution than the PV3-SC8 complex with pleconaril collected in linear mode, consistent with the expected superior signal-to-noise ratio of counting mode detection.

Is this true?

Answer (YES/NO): NO